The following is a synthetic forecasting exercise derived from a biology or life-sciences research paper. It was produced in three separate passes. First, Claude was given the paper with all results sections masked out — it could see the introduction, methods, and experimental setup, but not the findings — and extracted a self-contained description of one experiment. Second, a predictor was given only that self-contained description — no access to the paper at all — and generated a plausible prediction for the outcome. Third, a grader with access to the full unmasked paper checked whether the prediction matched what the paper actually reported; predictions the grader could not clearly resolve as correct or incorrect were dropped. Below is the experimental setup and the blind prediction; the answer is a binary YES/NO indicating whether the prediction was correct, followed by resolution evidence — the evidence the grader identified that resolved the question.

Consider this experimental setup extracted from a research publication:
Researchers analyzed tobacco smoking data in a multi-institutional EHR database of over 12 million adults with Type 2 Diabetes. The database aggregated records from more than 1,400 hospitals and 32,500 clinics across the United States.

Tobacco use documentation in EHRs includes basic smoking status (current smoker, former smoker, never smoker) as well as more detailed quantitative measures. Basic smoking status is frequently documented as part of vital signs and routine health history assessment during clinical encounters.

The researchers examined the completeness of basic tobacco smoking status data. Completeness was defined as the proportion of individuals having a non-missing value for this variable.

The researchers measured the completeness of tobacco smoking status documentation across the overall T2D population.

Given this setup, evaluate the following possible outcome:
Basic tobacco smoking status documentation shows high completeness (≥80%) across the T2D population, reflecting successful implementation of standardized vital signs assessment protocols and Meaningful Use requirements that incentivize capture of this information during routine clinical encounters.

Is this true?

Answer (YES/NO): YES